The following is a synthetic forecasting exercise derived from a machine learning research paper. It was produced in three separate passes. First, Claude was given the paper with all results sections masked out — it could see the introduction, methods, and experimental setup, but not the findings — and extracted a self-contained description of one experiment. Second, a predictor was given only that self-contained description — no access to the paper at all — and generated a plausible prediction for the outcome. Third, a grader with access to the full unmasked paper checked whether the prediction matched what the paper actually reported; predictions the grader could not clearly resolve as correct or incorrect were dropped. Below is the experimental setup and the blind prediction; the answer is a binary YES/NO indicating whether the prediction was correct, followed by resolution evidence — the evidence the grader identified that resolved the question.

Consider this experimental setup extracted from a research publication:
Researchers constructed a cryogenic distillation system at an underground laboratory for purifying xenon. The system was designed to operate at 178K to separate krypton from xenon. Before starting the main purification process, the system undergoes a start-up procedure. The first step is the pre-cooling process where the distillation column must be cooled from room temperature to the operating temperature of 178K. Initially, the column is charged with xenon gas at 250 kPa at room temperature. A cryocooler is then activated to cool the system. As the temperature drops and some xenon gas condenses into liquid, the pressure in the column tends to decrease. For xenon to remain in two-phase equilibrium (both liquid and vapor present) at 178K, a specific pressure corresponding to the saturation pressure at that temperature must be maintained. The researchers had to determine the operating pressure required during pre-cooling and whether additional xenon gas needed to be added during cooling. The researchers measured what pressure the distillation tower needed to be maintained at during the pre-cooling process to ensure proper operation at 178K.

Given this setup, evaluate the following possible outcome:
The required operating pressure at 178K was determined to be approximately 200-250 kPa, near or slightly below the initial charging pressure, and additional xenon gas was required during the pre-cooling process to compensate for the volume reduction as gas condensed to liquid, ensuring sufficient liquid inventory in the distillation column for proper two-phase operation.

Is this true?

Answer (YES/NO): YES